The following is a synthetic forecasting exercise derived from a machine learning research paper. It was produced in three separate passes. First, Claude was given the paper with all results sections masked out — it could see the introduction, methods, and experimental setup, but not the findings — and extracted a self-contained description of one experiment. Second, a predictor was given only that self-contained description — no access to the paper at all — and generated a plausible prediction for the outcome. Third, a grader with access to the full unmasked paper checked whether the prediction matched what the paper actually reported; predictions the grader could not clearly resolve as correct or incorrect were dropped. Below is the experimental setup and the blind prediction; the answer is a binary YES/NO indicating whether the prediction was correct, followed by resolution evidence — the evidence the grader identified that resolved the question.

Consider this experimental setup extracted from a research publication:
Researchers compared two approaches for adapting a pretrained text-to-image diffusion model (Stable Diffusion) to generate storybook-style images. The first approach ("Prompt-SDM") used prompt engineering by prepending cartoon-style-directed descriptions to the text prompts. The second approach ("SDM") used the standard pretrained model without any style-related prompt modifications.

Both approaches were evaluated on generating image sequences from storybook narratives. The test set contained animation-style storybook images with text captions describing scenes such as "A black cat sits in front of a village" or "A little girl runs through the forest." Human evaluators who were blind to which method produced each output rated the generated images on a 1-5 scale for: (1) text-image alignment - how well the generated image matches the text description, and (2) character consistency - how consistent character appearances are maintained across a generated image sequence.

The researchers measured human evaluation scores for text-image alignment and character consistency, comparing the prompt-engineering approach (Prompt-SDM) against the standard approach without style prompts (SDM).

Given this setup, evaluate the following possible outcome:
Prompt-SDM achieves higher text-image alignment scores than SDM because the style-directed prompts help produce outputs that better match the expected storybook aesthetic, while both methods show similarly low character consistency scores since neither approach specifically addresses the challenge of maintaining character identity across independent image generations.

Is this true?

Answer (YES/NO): NO